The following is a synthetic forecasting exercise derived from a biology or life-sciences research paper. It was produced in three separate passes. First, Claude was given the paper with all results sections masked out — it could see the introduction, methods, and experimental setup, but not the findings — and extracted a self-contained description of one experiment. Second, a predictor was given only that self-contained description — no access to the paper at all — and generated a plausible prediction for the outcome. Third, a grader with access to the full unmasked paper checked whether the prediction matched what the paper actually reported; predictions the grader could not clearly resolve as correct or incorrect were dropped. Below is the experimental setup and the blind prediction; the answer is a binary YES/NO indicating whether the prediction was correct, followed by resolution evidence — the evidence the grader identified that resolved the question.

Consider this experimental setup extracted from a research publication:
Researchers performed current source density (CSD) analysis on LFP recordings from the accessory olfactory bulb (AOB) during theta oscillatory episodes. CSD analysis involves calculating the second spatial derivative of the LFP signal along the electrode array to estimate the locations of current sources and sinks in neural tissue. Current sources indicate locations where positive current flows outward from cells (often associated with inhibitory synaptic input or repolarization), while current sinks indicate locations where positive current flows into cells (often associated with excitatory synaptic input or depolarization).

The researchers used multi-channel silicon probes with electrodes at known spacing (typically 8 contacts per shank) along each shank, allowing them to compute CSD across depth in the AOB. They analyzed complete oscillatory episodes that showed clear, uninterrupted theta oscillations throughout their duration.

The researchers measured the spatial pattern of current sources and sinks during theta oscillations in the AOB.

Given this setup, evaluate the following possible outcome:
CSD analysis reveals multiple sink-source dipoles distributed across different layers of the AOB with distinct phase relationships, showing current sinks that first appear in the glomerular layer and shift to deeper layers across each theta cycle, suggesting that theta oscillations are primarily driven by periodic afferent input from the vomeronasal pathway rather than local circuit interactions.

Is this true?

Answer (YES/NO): NO